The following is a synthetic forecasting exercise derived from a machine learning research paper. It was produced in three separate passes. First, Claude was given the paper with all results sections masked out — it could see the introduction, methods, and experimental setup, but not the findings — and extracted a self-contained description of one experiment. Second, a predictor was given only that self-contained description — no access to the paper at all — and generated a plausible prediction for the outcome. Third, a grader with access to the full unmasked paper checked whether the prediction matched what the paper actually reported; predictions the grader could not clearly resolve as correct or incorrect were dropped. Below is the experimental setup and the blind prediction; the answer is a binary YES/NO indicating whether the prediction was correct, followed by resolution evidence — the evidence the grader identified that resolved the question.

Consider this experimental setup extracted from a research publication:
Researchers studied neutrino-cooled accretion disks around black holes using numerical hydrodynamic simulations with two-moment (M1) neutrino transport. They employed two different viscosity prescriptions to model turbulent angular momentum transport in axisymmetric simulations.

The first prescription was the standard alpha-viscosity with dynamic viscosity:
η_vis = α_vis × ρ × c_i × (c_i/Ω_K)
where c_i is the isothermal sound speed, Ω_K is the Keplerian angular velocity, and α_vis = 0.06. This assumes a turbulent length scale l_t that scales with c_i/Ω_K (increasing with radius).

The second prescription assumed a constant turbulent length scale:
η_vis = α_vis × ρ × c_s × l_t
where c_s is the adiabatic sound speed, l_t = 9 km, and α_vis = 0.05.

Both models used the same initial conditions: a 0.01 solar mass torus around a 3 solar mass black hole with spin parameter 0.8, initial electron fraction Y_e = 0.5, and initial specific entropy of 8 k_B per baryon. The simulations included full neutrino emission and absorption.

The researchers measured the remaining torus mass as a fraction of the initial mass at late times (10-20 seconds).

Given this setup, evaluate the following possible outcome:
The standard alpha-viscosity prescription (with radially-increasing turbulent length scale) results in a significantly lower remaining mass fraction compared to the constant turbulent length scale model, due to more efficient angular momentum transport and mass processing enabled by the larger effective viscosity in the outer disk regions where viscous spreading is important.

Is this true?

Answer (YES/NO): YES